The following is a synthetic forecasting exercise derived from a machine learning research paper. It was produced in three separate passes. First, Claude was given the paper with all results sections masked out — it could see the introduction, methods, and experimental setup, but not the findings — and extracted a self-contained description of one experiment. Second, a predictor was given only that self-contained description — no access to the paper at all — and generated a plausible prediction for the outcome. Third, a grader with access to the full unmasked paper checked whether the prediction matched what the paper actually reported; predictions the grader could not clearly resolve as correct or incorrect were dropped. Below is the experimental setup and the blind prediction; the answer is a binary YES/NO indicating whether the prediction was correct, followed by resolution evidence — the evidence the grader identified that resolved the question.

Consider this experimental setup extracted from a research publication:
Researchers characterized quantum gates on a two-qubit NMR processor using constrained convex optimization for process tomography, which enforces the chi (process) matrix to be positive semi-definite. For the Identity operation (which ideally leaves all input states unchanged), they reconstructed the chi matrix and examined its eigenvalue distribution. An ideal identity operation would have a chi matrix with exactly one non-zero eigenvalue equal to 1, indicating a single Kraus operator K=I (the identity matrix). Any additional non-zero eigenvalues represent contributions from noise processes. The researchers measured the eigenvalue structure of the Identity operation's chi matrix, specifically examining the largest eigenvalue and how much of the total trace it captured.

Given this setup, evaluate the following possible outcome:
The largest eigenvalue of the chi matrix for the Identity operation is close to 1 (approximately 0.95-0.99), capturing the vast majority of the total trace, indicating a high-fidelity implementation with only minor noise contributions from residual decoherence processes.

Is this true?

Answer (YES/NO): NO